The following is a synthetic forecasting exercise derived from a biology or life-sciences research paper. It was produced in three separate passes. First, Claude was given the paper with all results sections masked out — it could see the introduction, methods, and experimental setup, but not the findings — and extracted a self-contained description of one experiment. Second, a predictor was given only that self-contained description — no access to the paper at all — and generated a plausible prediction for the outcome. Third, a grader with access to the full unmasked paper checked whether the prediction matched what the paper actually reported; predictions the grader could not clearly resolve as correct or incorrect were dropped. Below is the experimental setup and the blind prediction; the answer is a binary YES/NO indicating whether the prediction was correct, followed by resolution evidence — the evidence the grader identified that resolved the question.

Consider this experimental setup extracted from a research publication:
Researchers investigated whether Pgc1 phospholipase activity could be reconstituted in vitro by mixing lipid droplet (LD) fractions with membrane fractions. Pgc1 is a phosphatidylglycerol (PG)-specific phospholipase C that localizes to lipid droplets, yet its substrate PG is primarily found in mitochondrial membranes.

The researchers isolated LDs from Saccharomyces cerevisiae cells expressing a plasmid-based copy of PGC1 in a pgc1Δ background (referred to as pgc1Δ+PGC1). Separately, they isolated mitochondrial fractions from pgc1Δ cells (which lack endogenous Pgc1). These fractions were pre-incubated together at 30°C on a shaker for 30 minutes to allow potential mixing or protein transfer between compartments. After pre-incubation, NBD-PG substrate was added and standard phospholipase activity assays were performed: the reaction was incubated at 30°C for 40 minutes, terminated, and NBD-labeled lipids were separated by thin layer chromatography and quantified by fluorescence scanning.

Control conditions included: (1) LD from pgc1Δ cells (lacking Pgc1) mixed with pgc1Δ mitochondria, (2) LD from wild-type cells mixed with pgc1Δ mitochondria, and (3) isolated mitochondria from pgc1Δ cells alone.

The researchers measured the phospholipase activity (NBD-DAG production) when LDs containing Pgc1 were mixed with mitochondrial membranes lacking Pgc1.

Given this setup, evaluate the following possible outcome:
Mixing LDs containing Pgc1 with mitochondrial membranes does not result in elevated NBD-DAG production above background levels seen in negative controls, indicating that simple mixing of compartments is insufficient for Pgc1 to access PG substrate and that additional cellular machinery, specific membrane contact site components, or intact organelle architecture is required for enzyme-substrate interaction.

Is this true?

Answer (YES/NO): NO